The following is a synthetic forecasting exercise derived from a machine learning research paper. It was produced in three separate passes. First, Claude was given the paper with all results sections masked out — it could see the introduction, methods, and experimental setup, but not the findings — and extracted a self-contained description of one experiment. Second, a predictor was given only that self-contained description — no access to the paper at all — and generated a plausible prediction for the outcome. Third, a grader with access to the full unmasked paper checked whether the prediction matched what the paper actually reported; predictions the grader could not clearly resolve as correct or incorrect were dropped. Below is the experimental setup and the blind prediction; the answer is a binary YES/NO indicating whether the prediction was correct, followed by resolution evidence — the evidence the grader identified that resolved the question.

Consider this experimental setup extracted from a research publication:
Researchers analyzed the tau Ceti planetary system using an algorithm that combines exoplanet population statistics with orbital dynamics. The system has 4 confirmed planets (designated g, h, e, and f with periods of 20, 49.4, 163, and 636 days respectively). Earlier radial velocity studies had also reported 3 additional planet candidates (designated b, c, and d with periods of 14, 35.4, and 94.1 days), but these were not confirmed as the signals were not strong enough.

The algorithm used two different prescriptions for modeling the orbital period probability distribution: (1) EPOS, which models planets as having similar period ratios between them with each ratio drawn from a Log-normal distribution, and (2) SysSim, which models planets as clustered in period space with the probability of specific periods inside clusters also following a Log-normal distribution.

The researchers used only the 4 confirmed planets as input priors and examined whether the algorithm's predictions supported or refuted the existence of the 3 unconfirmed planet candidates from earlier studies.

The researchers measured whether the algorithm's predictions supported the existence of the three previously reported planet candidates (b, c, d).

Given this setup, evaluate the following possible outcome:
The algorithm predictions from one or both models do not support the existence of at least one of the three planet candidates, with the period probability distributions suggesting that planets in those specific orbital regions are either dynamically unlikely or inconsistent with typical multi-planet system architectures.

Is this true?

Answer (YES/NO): NO